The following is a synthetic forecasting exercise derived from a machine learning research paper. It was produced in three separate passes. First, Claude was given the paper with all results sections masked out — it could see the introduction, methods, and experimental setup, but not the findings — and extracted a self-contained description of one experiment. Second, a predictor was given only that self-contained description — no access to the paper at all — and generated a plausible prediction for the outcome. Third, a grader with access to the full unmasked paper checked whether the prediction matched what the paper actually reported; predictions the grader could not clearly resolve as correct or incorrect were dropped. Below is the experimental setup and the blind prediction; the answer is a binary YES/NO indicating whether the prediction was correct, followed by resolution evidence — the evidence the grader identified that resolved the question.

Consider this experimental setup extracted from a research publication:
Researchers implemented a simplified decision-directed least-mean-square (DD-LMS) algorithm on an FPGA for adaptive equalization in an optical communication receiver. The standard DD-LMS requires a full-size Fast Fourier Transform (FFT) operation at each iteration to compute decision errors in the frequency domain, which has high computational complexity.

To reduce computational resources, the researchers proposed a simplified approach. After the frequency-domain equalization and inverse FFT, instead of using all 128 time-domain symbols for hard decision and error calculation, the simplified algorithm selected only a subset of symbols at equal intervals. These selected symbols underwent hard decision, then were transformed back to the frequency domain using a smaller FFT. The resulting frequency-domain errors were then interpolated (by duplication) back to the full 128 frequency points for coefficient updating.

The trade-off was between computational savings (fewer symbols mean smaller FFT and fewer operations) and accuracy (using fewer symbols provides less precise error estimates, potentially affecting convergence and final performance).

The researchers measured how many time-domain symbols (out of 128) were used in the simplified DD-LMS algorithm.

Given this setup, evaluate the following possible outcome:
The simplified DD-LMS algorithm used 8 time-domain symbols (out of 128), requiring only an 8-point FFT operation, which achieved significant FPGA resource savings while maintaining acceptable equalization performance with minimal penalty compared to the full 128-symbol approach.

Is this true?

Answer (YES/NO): YES